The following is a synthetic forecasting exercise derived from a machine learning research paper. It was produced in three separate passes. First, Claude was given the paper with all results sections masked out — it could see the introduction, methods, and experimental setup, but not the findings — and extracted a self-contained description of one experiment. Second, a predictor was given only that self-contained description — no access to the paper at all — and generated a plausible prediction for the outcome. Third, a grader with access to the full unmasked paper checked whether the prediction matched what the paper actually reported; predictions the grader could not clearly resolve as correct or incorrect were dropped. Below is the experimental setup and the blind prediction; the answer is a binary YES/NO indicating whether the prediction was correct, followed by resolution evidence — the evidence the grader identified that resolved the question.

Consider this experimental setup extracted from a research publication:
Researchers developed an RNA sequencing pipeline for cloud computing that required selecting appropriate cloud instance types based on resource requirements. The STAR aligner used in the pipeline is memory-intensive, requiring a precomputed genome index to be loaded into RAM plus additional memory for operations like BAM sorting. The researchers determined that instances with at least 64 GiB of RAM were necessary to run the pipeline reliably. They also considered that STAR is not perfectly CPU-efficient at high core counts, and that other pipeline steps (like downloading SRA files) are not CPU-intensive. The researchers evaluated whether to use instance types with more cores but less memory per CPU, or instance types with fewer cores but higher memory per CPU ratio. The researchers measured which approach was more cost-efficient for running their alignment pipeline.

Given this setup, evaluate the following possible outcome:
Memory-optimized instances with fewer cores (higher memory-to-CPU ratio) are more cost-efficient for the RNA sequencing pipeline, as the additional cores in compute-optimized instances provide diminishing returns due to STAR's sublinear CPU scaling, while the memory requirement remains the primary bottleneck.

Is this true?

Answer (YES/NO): NO